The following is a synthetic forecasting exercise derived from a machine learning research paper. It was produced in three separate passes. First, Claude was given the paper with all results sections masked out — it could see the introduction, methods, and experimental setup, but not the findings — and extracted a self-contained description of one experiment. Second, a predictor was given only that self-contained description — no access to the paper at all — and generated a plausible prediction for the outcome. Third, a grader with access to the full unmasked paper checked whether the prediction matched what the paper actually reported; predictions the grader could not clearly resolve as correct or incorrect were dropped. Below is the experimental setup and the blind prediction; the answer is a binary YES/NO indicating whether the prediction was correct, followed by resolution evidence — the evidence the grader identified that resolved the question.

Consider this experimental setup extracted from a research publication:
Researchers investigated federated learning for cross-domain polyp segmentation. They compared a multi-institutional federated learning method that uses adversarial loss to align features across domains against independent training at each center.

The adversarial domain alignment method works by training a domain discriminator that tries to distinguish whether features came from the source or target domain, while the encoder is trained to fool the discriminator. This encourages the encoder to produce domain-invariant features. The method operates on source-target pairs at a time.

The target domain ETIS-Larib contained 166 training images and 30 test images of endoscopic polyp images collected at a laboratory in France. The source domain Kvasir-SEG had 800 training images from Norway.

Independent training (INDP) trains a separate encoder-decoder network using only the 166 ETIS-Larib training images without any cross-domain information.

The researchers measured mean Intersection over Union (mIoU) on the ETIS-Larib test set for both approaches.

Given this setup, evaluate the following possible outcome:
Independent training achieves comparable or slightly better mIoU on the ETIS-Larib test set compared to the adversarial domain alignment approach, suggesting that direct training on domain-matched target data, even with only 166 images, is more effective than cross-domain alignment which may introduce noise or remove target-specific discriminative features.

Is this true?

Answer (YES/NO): NO